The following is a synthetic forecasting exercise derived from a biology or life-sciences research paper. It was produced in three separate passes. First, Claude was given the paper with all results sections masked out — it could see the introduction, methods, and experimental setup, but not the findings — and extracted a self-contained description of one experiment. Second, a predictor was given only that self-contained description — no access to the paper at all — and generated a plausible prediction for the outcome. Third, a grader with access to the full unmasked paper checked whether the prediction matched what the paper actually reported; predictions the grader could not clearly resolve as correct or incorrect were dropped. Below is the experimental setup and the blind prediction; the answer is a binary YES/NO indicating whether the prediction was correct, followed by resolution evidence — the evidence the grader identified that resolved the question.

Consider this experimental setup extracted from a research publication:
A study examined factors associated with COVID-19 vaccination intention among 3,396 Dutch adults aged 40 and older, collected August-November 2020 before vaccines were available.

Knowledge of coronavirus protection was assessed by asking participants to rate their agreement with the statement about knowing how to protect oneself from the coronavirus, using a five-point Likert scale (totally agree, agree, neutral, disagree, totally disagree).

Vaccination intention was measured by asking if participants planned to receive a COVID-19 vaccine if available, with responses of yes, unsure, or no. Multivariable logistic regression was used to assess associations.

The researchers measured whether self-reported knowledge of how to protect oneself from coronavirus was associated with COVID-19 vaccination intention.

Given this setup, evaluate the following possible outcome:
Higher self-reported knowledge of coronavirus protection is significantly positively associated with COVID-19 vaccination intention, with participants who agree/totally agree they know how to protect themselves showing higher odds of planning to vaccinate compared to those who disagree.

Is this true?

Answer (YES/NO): YES